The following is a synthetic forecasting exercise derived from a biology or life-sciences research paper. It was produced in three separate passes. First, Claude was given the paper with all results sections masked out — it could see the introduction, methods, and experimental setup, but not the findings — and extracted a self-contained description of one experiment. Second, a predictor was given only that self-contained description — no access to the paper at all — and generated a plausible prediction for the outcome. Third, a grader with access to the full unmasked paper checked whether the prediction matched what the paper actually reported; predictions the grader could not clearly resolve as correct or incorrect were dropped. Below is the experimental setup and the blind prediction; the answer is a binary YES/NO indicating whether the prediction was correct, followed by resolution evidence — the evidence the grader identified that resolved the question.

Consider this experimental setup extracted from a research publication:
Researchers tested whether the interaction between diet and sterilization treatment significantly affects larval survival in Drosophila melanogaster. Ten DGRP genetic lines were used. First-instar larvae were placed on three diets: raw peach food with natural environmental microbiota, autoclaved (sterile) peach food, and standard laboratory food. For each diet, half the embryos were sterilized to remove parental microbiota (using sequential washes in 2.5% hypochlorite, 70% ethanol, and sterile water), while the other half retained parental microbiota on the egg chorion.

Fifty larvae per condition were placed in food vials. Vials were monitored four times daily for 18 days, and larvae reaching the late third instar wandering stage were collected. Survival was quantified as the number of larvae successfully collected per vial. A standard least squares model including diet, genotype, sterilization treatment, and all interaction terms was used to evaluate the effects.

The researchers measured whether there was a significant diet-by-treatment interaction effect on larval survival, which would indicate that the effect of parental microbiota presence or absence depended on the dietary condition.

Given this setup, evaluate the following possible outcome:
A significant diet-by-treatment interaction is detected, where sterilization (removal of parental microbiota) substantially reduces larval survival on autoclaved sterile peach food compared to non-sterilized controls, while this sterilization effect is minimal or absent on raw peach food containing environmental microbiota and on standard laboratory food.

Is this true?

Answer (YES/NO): YES